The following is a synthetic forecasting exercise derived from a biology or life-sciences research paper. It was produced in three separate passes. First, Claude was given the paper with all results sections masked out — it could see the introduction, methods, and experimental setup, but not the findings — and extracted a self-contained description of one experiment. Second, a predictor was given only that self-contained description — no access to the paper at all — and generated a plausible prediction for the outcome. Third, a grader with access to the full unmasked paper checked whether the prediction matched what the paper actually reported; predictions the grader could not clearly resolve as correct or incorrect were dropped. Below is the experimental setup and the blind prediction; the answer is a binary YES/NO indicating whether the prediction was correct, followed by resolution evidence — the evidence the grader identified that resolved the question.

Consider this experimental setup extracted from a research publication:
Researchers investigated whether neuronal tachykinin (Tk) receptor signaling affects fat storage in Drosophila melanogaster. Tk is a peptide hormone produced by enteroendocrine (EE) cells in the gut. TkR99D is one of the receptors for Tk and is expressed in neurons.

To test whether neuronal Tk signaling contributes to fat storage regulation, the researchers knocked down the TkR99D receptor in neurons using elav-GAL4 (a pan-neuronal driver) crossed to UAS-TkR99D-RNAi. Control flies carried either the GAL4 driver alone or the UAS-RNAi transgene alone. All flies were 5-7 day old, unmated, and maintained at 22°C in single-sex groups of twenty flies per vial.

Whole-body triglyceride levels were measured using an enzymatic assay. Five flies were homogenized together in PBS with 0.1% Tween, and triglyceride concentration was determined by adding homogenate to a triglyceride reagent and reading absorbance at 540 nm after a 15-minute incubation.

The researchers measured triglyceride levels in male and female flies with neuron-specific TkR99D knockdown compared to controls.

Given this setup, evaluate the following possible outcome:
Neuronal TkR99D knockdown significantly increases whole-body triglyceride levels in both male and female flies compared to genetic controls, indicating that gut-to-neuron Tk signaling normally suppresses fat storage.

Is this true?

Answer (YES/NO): NO